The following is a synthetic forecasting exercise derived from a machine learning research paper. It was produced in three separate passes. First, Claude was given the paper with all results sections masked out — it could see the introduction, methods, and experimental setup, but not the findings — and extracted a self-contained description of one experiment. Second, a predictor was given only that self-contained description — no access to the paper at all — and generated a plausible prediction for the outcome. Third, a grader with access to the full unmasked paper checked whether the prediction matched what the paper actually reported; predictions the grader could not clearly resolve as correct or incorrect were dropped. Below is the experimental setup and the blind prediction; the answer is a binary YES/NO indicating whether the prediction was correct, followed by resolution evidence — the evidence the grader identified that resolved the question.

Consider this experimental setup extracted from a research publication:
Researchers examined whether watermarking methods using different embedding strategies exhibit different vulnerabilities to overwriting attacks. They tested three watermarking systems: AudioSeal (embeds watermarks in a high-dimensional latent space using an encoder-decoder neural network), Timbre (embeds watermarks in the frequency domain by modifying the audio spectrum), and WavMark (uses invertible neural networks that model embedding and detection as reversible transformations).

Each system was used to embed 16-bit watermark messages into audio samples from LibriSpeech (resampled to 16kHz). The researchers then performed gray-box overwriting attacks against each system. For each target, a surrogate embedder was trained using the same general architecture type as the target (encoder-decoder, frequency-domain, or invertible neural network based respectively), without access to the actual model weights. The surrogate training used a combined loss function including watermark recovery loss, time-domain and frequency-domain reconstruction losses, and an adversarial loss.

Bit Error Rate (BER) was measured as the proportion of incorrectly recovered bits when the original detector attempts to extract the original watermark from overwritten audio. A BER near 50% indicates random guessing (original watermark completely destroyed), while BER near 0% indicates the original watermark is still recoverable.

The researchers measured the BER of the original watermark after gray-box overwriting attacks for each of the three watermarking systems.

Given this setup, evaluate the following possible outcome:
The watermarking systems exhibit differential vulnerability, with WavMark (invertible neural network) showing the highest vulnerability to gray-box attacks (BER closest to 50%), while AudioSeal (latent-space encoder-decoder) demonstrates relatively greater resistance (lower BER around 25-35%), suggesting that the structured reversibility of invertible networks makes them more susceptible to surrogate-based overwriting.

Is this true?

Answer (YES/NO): NO